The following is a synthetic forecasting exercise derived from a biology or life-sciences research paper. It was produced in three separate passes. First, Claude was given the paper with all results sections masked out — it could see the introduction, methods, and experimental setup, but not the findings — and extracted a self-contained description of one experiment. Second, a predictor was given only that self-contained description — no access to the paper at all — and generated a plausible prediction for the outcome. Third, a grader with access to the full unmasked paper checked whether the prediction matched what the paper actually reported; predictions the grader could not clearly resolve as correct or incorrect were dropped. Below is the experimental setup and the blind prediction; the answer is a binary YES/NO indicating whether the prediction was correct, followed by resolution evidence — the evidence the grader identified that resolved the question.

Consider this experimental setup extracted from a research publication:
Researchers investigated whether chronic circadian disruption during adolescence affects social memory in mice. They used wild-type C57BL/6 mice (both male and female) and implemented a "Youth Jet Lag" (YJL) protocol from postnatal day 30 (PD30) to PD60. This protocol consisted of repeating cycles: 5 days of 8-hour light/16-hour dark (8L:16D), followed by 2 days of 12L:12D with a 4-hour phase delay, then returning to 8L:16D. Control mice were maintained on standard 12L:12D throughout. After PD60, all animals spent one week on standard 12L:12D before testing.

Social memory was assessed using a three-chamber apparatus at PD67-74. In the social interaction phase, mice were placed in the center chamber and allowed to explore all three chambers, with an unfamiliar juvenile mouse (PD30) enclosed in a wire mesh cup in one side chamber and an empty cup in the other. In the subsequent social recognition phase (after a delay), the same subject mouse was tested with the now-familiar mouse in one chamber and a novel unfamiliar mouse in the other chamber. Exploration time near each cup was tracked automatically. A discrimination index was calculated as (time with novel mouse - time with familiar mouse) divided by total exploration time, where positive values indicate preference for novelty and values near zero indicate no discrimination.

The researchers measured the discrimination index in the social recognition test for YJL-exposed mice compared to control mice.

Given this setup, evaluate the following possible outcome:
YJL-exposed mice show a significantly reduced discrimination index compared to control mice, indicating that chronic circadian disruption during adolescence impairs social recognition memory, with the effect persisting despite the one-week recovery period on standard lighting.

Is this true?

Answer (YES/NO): YES